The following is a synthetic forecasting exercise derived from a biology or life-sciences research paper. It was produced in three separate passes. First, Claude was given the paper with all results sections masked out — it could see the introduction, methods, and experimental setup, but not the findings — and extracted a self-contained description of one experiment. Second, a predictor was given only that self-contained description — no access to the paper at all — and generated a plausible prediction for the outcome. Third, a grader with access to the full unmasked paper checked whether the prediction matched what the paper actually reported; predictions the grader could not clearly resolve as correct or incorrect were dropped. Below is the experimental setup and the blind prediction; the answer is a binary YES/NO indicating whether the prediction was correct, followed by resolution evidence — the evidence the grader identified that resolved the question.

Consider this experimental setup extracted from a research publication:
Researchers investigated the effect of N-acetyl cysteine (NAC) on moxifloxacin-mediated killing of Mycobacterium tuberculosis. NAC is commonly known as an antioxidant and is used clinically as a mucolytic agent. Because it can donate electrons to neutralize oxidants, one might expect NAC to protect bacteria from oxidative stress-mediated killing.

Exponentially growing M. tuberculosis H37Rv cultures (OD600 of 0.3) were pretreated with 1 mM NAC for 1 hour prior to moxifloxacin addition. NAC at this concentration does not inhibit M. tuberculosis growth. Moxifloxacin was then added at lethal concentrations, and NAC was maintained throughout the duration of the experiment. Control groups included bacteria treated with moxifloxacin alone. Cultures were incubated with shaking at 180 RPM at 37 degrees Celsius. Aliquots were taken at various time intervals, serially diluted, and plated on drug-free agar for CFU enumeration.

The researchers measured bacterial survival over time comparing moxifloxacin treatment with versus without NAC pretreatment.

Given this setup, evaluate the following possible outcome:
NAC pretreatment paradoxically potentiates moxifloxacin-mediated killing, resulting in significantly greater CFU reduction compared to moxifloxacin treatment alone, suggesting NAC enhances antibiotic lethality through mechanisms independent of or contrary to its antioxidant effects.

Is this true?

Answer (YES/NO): YES